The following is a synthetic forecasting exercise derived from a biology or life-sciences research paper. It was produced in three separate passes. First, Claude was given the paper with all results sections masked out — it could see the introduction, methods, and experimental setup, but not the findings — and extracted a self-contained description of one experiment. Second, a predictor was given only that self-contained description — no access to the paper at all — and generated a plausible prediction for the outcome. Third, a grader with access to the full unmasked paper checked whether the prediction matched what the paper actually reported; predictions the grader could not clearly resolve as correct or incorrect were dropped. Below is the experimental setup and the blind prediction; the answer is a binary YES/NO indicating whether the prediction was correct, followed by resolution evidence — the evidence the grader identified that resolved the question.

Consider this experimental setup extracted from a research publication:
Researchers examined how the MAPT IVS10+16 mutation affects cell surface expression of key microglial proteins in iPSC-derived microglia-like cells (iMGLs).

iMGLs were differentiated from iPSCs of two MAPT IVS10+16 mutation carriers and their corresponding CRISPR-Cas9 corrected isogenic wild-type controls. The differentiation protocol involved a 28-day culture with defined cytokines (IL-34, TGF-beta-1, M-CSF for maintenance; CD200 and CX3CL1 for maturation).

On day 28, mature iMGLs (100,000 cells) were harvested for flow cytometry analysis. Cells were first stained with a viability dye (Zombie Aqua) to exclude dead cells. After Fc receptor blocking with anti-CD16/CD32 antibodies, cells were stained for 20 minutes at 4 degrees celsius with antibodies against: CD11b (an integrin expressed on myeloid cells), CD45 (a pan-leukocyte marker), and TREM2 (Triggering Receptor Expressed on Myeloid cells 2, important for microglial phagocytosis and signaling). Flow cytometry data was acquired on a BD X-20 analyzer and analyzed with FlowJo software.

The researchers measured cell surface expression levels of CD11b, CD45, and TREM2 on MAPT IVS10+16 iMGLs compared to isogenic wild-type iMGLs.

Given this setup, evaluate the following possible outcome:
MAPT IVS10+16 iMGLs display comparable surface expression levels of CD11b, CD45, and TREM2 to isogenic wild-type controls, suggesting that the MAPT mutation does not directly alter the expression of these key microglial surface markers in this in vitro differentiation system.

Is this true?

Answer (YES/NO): NO